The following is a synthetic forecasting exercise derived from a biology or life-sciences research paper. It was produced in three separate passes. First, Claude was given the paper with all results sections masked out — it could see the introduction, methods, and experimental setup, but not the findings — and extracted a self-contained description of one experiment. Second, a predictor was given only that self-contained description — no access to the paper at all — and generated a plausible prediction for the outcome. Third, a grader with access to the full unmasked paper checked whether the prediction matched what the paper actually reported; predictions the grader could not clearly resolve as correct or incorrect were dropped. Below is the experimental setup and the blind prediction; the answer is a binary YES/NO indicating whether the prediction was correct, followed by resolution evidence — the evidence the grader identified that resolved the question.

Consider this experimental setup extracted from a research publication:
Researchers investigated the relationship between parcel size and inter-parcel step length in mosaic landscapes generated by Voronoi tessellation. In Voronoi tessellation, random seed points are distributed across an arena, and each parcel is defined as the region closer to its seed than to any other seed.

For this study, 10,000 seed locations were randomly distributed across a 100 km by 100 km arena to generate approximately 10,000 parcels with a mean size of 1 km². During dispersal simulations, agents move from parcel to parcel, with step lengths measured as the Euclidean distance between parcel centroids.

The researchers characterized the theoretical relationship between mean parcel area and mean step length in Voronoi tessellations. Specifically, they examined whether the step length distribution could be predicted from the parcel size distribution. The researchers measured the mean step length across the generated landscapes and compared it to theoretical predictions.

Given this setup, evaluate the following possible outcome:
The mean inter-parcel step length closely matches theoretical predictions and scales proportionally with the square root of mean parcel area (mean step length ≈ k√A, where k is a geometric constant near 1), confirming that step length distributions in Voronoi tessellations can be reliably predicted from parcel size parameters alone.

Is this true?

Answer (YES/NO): YES